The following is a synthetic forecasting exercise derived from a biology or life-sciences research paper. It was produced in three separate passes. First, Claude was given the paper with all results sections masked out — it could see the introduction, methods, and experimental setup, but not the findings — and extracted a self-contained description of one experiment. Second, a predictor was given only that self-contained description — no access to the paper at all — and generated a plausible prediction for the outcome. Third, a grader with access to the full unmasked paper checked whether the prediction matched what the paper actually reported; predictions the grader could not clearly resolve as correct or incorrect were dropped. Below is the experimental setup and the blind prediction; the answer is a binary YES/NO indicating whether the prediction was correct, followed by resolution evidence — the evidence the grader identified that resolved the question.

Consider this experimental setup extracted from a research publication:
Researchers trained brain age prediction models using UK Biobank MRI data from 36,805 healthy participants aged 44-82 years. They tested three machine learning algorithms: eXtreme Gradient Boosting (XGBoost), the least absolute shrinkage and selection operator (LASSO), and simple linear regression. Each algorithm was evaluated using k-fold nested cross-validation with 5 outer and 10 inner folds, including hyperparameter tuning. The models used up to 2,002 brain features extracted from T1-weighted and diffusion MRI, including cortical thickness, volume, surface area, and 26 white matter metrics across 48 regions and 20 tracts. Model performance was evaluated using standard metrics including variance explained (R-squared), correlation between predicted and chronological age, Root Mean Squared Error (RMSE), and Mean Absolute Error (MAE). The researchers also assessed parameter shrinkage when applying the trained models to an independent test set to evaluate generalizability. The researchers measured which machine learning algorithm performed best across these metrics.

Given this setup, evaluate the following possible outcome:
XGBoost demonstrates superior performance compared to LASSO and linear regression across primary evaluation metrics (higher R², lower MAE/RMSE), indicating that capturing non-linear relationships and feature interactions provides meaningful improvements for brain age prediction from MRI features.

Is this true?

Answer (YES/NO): NO